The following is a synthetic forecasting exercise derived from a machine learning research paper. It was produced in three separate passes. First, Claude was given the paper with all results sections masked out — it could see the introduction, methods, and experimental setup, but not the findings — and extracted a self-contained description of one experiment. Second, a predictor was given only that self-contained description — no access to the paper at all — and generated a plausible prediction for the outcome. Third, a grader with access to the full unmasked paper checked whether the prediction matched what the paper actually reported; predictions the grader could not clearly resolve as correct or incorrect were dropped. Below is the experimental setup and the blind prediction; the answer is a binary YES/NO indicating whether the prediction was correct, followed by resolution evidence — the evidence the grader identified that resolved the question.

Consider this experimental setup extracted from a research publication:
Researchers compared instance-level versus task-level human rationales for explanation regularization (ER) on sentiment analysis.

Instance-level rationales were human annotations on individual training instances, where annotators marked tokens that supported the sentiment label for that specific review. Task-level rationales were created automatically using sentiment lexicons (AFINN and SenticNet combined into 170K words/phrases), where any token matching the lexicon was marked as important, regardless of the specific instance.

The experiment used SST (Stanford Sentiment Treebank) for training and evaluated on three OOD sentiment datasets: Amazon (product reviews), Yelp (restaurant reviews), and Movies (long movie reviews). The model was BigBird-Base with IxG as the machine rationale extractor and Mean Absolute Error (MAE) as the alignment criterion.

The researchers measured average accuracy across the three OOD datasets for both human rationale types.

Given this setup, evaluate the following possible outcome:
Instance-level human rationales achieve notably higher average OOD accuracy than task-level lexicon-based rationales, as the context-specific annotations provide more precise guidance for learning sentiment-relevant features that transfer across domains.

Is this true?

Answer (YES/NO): NO